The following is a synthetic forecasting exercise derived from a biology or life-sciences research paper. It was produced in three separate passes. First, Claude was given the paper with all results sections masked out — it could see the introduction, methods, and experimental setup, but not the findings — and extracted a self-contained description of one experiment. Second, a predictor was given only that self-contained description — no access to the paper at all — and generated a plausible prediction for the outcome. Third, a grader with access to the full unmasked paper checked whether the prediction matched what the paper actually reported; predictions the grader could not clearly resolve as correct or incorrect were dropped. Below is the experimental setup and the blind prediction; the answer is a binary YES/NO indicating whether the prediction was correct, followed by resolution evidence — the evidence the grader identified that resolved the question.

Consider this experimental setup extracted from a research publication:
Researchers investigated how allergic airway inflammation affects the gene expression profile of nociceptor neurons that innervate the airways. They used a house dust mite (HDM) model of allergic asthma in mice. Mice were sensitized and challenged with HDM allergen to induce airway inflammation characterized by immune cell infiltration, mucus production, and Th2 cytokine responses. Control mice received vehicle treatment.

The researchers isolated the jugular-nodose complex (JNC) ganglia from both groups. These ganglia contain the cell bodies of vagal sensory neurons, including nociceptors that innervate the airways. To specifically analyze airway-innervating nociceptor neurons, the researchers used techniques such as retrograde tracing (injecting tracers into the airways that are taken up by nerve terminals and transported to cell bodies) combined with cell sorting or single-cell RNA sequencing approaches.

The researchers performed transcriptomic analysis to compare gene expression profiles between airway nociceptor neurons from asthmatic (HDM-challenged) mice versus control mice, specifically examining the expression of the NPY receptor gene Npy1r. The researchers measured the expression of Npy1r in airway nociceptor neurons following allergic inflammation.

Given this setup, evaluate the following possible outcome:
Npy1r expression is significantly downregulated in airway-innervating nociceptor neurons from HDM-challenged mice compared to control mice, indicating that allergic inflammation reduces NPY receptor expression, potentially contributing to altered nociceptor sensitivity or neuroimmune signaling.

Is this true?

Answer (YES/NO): NO